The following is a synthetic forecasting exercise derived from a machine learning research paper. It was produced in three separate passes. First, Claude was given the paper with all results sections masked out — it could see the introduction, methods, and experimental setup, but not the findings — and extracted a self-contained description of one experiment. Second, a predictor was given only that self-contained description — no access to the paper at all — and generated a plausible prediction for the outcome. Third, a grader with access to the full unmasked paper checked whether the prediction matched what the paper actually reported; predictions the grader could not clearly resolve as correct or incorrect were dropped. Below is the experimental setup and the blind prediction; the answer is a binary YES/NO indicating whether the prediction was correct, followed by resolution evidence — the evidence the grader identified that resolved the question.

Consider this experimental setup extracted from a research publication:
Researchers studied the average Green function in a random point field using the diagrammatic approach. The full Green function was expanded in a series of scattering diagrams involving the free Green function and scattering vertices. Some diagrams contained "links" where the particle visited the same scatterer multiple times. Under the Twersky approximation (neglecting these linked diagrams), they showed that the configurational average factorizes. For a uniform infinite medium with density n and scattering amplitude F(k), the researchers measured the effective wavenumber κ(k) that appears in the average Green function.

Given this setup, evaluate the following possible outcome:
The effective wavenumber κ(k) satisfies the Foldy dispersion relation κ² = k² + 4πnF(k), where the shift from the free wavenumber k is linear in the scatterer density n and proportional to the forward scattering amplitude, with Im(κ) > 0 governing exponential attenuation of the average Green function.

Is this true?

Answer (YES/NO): NO